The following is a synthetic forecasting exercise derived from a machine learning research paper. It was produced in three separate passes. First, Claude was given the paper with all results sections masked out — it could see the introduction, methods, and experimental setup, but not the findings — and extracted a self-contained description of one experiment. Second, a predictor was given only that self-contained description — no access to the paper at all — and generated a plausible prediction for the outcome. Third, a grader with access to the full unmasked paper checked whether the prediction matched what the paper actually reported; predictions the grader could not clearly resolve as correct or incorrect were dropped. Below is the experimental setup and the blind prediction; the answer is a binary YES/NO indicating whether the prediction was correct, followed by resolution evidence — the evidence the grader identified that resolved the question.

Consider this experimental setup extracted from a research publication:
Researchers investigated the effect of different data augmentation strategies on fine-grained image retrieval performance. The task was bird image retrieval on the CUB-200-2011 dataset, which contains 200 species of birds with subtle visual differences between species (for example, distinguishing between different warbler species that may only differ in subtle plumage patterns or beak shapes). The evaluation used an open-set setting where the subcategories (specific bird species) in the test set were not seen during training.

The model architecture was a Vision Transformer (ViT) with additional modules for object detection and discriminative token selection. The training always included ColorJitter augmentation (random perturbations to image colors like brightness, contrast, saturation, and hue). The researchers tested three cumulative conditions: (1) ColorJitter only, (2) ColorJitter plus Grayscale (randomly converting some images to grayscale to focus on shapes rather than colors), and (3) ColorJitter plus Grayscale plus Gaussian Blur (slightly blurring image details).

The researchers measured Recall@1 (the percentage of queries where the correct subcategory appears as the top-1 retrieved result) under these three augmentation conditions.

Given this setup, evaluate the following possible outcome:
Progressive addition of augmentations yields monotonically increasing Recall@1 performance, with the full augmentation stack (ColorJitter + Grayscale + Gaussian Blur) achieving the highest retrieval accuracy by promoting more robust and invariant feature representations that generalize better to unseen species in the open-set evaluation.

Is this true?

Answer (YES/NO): YES